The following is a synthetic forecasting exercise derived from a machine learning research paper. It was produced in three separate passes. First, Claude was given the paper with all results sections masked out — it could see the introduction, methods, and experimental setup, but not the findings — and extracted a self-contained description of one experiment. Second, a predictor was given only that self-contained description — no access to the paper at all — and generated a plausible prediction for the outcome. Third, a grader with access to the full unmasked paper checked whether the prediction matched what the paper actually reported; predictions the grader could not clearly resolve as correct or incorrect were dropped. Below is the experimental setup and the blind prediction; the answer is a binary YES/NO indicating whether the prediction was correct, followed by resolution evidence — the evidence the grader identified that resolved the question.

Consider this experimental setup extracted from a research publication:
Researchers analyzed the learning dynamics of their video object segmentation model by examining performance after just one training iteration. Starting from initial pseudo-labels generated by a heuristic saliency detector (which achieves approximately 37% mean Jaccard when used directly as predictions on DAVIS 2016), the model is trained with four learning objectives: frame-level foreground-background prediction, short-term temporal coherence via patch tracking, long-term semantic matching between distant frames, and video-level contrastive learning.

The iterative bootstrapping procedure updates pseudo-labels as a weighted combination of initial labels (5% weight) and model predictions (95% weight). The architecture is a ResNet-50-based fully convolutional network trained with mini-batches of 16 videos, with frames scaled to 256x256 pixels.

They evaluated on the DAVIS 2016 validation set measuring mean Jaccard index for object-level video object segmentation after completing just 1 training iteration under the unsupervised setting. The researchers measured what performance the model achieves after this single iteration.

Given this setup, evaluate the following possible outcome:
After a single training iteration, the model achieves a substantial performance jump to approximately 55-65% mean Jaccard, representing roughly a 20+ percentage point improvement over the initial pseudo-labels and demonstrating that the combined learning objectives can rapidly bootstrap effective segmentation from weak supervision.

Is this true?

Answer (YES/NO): NO